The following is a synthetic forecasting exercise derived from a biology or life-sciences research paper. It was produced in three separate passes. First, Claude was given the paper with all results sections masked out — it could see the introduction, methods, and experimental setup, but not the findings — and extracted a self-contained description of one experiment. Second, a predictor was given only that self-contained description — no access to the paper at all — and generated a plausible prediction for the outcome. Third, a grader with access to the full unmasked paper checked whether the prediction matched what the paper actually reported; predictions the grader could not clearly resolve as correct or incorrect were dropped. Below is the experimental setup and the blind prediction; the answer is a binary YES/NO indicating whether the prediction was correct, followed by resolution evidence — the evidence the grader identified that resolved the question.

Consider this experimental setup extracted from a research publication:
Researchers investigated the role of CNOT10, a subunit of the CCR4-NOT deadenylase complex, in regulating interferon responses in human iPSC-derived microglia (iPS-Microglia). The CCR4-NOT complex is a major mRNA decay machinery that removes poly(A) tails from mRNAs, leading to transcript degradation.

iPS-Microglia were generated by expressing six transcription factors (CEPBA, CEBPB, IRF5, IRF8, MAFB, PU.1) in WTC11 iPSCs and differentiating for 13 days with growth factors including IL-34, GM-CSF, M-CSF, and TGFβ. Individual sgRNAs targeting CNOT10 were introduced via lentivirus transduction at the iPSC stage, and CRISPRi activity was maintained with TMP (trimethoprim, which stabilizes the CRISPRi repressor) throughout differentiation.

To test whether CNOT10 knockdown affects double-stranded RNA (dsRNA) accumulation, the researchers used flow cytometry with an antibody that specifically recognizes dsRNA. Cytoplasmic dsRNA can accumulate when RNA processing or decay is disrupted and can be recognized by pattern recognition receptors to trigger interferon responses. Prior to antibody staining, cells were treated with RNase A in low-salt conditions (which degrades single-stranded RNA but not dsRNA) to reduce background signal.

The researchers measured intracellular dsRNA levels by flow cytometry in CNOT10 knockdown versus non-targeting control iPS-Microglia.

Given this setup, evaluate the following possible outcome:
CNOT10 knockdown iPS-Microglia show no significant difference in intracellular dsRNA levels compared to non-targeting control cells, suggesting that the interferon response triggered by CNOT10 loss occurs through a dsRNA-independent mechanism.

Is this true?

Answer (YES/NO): NO